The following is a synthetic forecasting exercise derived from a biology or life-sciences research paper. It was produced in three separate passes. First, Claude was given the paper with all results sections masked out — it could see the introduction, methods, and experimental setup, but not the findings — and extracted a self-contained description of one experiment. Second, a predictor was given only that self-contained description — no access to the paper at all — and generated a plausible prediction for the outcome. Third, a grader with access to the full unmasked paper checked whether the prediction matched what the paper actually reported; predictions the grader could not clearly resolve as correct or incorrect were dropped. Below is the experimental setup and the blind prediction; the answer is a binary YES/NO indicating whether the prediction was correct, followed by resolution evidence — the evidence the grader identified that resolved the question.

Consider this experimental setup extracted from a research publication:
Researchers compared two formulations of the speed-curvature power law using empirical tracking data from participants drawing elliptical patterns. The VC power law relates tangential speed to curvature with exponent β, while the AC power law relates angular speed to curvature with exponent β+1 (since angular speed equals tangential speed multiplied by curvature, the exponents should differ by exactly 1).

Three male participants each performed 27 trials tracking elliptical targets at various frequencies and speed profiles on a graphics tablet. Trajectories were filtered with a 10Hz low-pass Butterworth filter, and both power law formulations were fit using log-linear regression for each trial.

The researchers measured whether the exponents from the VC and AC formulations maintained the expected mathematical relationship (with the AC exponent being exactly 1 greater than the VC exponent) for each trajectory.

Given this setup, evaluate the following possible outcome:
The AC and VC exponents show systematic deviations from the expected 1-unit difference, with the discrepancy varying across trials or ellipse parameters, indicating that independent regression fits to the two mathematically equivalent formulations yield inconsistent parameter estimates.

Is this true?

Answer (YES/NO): NO